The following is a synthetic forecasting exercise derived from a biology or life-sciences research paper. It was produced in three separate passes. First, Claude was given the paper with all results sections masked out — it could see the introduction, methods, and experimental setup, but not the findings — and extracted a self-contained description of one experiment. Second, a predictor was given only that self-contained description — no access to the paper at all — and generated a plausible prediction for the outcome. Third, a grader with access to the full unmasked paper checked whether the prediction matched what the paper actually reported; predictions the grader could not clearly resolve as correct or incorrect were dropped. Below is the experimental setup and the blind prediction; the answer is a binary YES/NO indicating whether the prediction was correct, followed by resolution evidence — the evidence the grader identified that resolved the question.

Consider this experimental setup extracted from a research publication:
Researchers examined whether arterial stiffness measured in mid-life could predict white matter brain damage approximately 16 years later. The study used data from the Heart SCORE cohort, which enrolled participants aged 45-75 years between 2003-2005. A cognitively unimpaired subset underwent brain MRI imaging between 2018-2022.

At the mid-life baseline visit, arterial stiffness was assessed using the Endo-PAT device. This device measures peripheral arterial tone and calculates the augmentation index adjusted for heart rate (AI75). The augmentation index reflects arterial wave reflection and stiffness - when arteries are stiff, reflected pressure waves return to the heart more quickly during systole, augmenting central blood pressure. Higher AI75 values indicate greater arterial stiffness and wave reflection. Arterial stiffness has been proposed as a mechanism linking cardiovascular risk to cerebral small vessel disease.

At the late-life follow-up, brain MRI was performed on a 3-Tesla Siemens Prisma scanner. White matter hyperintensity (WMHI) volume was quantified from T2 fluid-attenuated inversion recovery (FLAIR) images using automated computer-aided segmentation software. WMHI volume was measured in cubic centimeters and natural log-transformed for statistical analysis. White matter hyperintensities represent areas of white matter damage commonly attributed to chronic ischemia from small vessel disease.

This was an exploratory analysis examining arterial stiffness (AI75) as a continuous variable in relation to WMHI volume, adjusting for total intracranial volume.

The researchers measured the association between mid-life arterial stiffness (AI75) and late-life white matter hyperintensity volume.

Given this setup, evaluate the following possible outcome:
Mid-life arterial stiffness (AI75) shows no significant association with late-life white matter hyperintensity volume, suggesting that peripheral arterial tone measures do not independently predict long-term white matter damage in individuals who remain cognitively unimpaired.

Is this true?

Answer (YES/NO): NO